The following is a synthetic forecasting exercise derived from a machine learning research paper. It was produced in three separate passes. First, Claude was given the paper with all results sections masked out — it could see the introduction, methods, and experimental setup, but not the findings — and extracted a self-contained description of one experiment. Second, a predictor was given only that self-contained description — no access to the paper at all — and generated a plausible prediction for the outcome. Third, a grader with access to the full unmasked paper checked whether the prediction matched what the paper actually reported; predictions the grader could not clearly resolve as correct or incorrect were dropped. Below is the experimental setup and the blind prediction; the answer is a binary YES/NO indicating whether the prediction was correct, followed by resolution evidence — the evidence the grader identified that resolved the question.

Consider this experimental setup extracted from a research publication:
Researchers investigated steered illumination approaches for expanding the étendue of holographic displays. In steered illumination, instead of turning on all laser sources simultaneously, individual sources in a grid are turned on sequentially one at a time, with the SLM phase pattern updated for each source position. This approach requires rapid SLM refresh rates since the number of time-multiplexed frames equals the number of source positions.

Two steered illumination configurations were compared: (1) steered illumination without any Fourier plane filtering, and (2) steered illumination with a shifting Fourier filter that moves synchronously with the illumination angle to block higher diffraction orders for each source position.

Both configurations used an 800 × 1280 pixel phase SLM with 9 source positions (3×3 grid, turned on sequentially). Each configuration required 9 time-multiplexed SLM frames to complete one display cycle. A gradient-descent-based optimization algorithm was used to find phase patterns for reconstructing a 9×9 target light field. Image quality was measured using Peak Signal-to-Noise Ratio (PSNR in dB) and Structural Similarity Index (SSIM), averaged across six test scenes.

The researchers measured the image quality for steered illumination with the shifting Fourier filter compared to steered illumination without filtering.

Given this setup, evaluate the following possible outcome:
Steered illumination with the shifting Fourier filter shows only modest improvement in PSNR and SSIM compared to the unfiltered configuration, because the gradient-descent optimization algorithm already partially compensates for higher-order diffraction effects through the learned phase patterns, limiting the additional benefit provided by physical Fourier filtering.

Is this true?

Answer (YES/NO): NO